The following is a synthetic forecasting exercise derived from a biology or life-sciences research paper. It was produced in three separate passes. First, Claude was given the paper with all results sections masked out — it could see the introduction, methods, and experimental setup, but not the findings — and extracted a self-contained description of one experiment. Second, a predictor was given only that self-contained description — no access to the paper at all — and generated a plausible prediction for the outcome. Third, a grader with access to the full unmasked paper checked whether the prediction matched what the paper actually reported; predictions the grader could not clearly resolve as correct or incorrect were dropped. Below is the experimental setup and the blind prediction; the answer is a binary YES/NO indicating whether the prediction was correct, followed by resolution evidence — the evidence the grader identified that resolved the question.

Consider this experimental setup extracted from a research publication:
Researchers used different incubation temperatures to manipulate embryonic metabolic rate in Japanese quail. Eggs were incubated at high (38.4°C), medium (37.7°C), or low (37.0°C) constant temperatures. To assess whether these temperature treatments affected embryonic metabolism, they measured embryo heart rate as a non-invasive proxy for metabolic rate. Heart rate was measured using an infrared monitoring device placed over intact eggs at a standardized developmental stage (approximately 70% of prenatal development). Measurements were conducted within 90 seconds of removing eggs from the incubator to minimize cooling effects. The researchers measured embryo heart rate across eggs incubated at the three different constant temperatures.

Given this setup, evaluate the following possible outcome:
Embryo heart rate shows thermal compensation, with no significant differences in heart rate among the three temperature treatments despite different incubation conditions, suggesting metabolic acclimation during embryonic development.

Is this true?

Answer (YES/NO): NO